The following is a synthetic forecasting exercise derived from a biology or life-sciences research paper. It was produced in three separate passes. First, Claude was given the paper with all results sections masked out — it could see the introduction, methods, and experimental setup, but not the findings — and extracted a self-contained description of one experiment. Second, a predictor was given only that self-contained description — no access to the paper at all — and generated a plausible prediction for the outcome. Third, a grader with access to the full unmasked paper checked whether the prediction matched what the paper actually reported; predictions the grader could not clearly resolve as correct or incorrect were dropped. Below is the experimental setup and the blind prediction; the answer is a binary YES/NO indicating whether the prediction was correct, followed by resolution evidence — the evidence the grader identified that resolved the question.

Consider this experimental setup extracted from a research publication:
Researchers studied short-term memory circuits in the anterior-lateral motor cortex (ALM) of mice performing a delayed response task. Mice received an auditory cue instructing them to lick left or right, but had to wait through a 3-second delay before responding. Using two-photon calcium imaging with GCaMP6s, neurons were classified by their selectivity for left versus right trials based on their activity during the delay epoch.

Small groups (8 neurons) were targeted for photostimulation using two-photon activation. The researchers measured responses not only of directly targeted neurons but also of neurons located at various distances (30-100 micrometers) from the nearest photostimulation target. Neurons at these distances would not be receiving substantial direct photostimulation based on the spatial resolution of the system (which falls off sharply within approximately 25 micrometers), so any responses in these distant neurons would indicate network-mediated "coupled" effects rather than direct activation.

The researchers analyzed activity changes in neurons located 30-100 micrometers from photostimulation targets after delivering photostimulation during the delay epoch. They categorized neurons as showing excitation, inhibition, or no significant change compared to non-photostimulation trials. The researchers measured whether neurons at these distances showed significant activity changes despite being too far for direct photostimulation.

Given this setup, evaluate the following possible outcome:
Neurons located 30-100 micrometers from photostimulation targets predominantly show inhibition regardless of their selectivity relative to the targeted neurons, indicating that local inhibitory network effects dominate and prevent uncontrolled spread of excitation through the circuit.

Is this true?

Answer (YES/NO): NO